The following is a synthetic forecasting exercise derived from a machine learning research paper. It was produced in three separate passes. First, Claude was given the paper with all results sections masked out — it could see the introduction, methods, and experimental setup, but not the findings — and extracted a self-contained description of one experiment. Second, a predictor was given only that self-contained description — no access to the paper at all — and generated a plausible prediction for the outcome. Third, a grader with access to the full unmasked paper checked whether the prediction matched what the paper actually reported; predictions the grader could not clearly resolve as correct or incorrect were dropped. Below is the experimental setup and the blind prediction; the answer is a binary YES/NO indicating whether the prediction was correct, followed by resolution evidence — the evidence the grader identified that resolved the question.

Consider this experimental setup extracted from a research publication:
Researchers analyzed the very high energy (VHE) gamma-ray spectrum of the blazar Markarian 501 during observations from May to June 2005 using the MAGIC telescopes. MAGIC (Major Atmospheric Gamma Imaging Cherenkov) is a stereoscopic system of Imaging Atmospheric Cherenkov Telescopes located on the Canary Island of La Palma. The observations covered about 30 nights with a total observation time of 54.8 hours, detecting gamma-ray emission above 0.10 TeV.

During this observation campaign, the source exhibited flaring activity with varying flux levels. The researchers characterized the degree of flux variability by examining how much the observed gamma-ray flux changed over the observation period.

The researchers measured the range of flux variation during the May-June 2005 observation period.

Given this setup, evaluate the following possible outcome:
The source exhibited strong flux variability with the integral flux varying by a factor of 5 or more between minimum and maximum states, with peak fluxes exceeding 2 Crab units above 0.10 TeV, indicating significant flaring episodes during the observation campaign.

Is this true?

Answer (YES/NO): YES